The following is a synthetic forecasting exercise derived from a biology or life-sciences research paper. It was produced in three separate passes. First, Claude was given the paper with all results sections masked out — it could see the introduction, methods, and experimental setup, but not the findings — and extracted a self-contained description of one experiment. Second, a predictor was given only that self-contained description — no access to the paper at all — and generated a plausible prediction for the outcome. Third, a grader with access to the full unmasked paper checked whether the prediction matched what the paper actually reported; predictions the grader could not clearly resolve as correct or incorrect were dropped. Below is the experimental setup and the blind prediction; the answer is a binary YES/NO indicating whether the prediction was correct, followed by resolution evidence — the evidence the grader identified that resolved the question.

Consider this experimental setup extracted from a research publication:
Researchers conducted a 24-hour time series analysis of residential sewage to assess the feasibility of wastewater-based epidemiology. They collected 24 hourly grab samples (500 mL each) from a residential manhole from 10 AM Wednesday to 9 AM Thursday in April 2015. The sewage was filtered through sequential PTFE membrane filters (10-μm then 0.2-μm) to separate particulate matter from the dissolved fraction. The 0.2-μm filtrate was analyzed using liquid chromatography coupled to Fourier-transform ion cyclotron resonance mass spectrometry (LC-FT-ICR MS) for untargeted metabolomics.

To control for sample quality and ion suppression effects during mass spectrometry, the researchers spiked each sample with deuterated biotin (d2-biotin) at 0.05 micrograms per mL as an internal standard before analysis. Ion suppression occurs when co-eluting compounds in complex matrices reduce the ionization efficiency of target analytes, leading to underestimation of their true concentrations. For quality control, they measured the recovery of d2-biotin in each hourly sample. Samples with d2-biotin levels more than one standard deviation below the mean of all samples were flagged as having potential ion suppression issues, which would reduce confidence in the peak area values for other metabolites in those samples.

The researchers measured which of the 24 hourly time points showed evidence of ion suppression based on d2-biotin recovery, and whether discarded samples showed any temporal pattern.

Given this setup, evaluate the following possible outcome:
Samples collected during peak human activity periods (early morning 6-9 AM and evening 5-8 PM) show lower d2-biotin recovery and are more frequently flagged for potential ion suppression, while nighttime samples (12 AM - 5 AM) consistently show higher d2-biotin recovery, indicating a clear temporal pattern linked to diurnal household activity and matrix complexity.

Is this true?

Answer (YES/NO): NO